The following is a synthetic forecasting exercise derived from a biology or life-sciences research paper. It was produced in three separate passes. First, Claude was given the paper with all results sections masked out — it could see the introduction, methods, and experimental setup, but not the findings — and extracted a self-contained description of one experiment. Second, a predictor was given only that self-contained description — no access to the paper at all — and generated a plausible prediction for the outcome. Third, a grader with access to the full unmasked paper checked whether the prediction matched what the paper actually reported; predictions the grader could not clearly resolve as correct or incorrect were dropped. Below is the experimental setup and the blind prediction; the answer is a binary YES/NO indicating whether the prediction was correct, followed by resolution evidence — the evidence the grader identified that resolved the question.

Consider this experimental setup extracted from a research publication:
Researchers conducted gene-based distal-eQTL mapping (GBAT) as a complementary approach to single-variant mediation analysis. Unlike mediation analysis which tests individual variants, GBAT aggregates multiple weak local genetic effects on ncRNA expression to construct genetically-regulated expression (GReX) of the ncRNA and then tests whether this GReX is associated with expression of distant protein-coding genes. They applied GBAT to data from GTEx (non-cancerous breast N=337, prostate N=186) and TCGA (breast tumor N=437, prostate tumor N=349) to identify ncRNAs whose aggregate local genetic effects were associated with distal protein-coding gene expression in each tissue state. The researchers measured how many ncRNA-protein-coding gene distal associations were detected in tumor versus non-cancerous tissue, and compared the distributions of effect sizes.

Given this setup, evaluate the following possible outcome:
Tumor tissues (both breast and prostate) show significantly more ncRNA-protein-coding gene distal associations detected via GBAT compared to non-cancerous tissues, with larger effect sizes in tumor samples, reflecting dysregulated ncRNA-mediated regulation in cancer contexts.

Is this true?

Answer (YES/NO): NO